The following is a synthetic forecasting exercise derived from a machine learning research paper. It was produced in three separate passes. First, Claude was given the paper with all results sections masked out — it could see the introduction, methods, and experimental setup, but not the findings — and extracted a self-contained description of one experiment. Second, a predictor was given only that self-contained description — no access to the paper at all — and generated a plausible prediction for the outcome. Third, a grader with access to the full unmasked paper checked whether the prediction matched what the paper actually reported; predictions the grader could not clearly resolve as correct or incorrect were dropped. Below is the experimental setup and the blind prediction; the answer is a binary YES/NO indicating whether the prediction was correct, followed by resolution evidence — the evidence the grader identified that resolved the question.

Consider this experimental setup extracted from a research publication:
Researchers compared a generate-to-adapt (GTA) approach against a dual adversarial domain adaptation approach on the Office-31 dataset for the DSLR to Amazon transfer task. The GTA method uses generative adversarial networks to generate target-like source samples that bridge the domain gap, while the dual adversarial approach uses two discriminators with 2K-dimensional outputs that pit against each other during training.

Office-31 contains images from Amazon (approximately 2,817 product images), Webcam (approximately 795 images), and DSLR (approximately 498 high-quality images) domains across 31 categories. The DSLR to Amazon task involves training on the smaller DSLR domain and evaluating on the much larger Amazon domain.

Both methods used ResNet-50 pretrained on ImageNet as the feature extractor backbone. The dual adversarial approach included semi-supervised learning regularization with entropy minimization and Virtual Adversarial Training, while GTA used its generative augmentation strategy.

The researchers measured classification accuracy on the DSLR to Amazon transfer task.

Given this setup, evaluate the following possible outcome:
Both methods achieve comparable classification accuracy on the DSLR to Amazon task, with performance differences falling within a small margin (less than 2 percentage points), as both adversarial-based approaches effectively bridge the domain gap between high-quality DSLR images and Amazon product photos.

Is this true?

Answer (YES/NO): NO